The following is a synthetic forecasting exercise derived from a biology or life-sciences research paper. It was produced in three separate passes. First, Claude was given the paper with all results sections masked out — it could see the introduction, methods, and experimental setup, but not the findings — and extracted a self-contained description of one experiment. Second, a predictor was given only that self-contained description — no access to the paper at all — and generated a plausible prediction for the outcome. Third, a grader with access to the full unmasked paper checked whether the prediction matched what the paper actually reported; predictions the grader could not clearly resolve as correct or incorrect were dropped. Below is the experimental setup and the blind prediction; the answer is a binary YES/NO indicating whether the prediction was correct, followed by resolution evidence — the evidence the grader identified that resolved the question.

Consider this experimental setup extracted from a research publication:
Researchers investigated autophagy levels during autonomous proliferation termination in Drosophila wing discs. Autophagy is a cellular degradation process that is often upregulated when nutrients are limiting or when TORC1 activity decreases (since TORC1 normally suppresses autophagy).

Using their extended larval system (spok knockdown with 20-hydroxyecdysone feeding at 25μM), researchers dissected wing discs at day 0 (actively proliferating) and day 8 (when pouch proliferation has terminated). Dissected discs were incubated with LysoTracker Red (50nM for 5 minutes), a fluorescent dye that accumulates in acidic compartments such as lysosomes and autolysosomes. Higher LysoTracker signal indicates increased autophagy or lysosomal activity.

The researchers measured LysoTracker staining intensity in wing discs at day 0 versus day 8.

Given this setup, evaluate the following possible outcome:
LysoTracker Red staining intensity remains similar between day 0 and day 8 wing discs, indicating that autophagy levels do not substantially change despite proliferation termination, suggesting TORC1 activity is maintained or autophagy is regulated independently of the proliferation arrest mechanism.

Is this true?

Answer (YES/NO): NO